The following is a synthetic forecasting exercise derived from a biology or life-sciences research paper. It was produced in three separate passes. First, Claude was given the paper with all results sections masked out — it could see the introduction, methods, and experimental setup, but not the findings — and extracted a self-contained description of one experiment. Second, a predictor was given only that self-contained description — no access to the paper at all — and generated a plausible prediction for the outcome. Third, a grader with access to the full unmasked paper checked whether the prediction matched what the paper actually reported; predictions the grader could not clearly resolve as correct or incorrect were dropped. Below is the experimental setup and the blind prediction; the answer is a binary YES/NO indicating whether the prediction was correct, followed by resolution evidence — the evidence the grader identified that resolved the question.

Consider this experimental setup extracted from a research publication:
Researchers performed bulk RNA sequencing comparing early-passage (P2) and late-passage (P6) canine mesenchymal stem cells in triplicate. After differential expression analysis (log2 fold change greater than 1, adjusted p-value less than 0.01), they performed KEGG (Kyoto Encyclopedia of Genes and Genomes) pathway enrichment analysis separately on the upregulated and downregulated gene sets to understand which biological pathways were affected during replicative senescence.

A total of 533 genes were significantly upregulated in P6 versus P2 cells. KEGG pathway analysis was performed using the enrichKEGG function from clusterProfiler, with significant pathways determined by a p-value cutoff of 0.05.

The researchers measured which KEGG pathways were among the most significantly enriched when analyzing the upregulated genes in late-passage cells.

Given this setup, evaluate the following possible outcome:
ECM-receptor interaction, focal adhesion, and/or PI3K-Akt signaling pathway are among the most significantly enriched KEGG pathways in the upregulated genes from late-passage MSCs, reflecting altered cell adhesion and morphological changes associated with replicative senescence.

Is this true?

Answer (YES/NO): NO